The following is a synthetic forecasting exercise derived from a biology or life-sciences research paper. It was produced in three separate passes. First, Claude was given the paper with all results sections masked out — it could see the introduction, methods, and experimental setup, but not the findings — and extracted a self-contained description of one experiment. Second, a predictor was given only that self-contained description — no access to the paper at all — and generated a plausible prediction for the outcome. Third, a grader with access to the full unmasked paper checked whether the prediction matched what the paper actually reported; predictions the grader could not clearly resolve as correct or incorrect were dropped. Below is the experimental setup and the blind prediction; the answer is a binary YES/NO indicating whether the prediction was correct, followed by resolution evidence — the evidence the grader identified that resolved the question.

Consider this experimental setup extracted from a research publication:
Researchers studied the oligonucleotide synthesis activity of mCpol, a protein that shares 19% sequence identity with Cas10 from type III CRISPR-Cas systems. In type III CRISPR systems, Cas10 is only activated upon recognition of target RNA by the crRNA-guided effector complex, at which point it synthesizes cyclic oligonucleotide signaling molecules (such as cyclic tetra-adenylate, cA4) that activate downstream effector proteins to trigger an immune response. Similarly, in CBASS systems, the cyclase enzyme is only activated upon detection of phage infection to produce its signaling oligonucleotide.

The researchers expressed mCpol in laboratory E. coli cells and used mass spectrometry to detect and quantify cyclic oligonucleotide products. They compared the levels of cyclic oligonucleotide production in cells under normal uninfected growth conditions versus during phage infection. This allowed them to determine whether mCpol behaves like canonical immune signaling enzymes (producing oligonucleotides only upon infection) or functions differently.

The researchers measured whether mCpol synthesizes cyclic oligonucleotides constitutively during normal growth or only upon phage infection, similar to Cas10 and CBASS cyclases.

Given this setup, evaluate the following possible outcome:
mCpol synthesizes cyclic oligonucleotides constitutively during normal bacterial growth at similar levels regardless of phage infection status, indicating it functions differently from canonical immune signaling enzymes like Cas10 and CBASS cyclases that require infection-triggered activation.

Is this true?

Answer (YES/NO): YES